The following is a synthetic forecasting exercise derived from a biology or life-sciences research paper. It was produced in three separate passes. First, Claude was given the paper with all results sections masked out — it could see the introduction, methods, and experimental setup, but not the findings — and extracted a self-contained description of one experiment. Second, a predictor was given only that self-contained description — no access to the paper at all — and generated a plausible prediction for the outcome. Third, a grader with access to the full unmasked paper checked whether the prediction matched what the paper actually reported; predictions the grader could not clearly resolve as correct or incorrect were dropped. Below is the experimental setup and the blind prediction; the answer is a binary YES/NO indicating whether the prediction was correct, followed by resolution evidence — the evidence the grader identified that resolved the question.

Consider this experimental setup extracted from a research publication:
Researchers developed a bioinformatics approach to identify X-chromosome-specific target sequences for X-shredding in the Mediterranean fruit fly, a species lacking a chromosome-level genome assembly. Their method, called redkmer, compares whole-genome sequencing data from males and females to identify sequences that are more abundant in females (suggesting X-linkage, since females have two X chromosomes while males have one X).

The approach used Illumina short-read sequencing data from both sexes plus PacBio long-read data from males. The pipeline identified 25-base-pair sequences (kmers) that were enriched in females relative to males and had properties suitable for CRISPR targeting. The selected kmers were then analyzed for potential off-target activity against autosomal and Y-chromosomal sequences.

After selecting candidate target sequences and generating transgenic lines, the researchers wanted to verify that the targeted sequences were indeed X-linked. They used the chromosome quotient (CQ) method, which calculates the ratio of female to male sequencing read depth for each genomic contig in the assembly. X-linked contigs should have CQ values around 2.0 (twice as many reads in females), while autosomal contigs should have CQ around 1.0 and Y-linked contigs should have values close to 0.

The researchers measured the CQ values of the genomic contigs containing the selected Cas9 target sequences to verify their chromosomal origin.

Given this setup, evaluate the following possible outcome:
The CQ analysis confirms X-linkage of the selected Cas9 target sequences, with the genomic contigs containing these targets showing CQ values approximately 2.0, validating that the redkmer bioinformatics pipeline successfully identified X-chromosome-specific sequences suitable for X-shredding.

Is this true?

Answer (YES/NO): YES